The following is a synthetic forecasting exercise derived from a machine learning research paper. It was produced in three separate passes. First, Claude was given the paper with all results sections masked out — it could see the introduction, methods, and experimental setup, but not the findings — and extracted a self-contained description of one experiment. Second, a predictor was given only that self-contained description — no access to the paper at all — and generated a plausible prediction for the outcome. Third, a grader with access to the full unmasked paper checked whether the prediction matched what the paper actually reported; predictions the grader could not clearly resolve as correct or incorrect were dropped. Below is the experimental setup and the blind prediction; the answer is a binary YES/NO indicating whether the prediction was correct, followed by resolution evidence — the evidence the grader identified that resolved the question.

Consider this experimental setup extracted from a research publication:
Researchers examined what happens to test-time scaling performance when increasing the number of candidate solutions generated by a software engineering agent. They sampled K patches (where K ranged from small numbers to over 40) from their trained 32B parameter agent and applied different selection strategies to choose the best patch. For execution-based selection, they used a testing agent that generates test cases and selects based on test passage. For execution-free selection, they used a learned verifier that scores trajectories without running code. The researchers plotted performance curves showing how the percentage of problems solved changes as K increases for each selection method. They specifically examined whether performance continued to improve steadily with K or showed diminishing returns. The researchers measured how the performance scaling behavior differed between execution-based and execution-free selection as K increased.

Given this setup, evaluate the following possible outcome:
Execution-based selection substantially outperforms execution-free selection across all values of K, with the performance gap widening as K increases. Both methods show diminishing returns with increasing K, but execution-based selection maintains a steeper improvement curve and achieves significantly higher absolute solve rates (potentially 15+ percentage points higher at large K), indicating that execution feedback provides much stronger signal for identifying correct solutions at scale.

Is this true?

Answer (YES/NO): NO